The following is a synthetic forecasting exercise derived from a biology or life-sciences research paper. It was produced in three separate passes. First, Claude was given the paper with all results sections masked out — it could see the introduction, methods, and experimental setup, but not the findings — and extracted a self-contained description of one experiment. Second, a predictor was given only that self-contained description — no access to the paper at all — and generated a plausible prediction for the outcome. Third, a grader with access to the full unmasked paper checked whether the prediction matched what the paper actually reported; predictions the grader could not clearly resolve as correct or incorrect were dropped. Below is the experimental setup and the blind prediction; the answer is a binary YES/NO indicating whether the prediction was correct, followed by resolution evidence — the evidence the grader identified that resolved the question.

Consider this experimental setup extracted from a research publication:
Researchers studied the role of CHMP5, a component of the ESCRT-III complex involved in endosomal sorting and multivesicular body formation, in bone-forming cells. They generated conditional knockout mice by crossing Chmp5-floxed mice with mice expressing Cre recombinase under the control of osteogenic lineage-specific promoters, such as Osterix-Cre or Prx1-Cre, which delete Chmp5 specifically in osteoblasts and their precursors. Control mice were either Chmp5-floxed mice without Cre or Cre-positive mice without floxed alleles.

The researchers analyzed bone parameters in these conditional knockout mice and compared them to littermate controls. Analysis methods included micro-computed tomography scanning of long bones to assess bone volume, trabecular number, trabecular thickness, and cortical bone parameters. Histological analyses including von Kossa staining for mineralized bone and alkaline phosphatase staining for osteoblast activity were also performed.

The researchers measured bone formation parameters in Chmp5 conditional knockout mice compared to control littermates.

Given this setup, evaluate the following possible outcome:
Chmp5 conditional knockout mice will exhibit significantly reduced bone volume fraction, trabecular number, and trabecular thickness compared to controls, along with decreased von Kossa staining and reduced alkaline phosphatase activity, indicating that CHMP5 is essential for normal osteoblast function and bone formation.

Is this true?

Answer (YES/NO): NO